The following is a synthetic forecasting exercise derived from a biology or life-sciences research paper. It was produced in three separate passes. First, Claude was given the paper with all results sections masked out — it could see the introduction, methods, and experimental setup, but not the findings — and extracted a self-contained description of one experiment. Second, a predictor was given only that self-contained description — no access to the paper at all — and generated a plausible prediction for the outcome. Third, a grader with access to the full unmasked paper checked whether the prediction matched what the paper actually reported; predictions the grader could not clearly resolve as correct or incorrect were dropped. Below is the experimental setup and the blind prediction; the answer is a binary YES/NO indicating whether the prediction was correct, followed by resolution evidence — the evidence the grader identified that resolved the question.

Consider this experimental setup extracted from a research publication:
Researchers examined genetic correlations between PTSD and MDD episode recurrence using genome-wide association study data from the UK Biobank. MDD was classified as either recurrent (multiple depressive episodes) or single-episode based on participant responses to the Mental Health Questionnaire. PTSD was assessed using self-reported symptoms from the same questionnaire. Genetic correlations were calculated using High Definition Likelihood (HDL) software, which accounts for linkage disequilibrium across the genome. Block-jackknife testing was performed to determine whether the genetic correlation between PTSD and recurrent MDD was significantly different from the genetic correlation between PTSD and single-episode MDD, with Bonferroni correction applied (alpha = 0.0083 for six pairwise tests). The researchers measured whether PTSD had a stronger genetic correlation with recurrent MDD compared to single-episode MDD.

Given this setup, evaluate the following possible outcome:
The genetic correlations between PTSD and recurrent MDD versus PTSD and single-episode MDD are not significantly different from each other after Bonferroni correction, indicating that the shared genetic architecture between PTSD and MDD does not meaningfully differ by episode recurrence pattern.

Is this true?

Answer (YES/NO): YES